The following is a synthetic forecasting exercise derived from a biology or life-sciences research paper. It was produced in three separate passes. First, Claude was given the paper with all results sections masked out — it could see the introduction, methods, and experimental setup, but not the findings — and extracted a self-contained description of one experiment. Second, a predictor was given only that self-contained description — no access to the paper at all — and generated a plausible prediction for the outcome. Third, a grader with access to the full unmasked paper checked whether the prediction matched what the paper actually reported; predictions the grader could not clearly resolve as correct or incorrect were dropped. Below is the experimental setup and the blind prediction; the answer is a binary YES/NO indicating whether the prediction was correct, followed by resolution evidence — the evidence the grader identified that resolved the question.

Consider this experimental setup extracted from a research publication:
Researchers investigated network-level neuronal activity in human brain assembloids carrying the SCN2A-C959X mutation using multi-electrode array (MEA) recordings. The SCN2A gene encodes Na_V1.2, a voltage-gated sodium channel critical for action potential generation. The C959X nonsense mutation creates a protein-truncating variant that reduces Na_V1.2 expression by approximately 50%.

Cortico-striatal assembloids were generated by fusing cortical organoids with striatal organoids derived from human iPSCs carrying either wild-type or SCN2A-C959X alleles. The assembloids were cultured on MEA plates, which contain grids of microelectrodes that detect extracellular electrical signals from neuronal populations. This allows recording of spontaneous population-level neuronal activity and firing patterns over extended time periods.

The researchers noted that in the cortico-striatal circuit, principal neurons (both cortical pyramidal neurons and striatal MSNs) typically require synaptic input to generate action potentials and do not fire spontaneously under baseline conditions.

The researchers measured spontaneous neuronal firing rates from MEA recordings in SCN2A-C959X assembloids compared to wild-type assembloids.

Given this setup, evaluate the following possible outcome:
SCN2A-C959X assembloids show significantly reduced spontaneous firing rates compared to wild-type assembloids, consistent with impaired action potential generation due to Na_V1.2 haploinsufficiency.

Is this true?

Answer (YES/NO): NO